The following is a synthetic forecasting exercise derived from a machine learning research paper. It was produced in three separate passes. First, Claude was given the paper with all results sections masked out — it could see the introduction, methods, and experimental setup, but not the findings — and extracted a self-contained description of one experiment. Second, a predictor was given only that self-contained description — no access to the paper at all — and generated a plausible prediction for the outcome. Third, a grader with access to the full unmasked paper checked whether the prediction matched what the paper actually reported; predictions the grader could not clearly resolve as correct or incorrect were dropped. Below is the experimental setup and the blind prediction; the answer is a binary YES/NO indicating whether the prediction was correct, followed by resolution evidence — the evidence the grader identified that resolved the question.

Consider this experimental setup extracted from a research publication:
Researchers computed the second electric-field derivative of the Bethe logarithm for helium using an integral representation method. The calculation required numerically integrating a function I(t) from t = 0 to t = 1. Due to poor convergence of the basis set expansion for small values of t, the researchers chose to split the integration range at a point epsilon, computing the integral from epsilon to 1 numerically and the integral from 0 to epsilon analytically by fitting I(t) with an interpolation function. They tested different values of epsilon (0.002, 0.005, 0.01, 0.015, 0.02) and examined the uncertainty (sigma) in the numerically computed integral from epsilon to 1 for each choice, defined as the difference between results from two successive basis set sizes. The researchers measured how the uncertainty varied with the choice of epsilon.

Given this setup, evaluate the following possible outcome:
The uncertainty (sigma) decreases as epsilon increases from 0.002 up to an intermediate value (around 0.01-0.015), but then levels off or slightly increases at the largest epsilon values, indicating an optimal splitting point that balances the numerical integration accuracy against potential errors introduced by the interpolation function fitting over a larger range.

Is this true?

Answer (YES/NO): NO